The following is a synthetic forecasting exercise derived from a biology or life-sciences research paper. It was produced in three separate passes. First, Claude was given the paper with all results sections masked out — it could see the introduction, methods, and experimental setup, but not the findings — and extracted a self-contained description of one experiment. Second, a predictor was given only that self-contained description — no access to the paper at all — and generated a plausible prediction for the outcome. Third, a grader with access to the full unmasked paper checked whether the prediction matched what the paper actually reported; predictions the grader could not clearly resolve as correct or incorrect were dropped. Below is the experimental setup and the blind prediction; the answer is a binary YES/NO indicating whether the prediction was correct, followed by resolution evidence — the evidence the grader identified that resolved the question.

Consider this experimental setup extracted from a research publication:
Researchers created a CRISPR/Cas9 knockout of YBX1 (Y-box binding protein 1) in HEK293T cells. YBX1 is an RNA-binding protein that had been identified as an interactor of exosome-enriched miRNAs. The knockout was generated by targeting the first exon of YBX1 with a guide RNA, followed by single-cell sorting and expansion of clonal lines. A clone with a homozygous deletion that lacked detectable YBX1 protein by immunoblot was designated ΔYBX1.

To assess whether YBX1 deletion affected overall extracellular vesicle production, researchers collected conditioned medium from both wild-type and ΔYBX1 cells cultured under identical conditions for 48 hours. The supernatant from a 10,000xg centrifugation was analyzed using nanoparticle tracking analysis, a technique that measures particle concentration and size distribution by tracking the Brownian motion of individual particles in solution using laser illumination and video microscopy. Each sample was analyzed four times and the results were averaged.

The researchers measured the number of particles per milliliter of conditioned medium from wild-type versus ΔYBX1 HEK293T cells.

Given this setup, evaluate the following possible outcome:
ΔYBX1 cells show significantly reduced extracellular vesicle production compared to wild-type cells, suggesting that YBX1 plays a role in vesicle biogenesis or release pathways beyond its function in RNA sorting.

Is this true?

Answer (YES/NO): NO